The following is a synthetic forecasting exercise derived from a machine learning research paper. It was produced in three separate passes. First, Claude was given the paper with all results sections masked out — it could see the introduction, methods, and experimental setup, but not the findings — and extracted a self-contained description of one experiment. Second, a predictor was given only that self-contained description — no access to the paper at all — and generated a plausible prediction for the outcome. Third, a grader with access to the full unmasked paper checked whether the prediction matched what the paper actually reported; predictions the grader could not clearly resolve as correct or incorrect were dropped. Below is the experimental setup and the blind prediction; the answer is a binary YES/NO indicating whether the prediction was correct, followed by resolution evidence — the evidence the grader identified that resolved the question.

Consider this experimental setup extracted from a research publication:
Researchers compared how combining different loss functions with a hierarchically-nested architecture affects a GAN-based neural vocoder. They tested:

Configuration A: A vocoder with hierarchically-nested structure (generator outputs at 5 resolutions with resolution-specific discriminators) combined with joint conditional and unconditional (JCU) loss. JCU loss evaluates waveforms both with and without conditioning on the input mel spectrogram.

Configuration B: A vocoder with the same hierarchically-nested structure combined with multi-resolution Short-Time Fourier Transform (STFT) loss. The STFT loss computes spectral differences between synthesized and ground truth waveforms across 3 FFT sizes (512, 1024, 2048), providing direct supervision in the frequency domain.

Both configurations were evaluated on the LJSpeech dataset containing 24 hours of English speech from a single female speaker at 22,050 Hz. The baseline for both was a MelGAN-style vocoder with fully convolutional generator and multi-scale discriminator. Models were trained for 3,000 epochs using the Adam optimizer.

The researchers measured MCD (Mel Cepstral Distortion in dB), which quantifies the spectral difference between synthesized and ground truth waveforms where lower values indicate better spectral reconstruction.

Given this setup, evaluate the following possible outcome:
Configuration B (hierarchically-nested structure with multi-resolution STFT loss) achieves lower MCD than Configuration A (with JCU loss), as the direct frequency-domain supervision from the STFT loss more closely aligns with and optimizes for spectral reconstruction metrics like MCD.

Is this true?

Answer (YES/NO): NO